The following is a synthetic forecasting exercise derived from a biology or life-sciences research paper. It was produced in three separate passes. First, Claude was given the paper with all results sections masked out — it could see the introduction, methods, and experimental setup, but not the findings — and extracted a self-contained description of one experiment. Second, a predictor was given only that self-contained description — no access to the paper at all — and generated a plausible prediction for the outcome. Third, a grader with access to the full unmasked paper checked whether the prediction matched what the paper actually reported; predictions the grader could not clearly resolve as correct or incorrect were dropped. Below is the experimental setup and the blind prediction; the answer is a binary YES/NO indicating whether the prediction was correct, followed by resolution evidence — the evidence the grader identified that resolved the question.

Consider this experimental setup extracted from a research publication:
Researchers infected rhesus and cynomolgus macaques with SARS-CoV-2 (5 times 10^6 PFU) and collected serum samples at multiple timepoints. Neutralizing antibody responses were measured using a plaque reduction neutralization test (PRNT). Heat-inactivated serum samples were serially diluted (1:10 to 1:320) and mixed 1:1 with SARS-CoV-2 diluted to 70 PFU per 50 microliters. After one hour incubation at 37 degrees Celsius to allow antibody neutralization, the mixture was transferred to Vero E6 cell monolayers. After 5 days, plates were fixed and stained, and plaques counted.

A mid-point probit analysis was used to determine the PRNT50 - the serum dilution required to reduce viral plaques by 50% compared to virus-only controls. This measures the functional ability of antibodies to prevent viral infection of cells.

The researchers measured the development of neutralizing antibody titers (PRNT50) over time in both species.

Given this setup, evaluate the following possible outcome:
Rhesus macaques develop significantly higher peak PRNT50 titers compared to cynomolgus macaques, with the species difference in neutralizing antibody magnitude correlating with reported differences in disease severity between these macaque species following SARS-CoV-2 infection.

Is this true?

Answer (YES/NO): NO